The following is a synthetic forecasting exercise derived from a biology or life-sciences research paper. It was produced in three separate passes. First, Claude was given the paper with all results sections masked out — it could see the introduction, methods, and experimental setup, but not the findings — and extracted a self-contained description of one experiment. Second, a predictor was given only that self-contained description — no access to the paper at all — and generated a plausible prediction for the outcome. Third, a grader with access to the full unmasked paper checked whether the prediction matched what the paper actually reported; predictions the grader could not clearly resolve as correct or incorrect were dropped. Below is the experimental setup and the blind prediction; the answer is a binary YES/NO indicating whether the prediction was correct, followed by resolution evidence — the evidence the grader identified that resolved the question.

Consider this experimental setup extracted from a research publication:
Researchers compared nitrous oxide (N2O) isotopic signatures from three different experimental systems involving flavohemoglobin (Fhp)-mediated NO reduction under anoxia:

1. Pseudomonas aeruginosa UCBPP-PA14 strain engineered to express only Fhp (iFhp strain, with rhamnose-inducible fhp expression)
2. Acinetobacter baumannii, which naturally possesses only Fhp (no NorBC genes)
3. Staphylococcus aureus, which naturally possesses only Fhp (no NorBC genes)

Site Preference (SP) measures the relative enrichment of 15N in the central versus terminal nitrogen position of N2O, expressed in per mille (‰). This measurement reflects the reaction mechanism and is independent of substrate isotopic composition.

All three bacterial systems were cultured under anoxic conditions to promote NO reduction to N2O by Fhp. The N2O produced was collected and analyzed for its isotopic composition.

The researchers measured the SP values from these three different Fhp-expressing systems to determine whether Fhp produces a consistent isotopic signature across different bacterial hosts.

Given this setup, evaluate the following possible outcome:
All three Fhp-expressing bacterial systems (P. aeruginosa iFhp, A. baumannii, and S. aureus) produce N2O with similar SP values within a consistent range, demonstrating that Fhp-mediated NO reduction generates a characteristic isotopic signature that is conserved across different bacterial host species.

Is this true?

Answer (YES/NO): YES